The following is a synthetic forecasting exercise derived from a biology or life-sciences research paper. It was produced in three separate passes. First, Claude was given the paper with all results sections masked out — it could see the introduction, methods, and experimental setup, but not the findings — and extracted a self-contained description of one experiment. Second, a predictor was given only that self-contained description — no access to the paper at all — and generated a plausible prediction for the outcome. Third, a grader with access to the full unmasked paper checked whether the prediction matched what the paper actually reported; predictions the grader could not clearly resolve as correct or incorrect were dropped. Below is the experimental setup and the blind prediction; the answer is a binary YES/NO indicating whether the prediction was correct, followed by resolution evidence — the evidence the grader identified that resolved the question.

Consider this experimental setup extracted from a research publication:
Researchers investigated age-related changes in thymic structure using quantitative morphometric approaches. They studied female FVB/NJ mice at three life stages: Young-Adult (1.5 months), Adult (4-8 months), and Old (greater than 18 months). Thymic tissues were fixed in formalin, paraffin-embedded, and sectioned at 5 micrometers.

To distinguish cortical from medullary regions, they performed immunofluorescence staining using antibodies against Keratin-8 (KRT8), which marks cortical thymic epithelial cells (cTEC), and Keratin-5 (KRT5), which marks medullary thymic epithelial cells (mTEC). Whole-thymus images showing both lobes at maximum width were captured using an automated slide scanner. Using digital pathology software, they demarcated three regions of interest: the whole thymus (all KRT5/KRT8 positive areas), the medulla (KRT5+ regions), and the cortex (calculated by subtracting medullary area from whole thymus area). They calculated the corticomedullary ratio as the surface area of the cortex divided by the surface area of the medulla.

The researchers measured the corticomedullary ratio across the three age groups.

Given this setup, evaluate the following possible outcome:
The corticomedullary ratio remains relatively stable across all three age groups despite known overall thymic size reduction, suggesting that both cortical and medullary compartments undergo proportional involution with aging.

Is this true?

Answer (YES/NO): NO